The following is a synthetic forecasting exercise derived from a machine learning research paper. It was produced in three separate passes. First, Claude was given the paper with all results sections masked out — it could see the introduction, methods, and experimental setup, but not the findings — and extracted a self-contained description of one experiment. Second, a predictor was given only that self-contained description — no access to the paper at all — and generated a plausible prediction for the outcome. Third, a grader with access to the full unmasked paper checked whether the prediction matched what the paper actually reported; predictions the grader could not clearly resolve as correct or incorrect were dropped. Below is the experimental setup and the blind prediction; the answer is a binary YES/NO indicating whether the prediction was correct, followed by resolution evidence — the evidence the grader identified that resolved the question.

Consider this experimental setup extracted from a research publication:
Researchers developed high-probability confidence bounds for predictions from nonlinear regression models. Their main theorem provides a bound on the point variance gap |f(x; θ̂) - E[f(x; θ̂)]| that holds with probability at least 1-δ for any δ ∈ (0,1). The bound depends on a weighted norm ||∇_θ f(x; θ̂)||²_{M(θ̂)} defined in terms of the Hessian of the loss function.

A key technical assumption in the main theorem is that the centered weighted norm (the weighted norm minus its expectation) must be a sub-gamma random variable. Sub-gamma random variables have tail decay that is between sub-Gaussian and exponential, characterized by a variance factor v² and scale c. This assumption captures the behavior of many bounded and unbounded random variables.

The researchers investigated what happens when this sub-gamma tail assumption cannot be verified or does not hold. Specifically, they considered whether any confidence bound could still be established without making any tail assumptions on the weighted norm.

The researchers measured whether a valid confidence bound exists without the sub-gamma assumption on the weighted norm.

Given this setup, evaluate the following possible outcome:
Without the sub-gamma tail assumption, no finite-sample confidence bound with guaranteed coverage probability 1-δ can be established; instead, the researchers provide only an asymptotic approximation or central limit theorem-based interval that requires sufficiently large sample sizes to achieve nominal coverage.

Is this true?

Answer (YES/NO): NO